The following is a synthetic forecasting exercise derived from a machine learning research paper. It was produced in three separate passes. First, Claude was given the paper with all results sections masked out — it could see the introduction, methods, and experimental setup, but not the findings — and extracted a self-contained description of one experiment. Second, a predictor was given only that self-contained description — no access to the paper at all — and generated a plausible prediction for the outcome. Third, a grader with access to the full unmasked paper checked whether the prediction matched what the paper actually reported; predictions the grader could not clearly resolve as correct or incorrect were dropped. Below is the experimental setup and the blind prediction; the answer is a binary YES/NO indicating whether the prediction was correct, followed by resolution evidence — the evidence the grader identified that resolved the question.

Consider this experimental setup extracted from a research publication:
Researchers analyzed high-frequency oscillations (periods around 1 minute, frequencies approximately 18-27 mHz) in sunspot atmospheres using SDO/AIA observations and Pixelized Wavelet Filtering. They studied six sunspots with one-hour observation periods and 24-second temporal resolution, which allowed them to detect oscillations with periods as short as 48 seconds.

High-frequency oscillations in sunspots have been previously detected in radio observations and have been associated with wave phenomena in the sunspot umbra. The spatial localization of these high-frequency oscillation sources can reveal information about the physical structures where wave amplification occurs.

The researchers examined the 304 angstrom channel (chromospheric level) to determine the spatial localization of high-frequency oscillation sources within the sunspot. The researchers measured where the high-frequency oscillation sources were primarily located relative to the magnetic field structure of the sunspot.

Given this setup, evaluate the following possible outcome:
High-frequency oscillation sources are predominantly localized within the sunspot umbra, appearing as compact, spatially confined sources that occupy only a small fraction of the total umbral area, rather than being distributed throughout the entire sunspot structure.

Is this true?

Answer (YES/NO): YES